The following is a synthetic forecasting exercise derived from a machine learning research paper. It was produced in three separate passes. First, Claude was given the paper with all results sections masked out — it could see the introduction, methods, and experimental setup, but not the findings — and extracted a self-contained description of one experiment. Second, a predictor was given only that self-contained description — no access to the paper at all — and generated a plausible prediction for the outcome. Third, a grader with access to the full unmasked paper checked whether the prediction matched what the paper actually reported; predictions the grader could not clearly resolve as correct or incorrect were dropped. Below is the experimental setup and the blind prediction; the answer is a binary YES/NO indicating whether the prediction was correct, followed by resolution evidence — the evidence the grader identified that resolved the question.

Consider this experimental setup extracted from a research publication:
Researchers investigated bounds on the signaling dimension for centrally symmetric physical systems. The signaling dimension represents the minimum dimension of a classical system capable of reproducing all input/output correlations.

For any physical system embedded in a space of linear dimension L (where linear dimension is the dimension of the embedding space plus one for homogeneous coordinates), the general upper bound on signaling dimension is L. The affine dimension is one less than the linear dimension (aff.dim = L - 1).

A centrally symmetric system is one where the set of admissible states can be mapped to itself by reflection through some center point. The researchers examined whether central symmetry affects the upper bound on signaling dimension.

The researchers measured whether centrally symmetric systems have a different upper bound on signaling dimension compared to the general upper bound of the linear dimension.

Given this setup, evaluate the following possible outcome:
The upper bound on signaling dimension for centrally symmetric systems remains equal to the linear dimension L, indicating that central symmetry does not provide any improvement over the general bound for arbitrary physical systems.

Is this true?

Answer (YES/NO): NO